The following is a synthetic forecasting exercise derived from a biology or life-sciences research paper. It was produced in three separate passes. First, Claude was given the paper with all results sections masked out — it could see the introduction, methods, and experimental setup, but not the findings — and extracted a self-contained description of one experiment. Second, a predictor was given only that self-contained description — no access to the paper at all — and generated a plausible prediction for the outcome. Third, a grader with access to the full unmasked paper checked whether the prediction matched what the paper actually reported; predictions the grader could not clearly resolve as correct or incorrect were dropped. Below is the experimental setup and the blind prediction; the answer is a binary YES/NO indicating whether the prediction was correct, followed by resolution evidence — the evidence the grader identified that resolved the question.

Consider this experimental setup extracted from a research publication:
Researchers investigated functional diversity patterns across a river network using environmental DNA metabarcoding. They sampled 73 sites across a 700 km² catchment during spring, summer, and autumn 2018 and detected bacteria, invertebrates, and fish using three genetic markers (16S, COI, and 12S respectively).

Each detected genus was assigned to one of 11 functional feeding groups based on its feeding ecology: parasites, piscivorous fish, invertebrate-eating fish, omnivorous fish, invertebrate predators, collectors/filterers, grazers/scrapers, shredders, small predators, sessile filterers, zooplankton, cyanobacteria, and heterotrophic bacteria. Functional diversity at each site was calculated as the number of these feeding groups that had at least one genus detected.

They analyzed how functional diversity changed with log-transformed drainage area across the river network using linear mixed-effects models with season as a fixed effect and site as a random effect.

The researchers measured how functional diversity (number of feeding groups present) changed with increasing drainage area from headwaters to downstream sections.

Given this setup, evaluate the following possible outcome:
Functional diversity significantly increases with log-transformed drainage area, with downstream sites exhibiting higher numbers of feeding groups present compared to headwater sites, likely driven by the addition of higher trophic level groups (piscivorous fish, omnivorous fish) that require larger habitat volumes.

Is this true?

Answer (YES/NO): NO